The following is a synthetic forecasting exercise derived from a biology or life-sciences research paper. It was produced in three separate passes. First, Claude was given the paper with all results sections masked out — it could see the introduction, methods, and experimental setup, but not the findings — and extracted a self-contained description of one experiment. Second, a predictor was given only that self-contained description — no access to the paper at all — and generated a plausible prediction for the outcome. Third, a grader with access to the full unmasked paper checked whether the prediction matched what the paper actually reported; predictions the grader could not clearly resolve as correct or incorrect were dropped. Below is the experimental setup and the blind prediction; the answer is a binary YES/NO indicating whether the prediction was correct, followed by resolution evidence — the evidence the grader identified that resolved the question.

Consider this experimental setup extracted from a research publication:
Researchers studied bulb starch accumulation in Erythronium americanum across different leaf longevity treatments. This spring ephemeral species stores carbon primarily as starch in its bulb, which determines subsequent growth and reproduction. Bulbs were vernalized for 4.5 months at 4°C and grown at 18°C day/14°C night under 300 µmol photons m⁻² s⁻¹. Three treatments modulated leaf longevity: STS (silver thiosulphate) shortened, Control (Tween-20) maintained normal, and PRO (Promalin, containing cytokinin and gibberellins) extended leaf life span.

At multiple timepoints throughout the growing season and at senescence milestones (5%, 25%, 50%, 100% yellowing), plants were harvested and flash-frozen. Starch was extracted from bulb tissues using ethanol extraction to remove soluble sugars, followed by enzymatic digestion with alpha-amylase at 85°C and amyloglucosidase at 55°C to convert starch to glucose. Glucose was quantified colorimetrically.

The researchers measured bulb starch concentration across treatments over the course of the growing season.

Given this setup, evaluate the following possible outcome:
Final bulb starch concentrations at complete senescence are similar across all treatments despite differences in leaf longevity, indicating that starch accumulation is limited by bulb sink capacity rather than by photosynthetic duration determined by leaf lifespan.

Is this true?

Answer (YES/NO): YES